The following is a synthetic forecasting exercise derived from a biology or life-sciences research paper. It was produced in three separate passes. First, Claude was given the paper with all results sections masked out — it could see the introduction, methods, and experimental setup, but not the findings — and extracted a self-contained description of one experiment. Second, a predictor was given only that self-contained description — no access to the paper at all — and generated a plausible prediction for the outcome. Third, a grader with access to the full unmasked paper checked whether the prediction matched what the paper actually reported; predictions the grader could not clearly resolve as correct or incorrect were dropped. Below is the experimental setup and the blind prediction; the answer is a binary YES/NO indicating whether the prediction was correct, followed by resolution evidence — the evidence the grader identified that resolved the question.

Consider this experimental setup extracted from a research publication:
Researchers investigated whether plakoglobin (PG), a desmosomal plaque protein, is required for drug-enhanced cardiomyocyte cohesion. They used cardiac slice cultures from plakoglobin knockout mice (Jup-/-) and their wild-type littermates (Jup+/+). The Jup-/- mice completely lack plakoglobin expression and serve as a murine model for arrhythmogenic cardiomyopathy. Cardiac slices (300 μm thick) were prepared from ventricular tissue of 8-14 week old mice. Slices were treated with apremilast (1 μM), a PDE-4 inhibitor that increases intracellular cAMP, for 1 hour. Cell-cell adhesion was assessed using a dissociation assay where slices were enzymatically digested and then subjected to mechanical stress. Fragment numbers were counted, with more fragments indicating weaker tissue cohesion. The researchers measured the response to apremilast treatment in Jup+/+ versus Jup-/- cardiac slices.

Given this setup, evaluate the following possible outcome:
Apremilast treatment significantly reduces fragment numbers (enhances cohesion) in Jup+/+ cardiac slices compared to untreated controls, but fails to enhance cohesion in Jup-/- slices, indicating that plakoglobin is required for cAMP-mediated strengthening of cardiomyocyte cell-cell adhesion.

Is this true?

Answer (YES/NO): YES